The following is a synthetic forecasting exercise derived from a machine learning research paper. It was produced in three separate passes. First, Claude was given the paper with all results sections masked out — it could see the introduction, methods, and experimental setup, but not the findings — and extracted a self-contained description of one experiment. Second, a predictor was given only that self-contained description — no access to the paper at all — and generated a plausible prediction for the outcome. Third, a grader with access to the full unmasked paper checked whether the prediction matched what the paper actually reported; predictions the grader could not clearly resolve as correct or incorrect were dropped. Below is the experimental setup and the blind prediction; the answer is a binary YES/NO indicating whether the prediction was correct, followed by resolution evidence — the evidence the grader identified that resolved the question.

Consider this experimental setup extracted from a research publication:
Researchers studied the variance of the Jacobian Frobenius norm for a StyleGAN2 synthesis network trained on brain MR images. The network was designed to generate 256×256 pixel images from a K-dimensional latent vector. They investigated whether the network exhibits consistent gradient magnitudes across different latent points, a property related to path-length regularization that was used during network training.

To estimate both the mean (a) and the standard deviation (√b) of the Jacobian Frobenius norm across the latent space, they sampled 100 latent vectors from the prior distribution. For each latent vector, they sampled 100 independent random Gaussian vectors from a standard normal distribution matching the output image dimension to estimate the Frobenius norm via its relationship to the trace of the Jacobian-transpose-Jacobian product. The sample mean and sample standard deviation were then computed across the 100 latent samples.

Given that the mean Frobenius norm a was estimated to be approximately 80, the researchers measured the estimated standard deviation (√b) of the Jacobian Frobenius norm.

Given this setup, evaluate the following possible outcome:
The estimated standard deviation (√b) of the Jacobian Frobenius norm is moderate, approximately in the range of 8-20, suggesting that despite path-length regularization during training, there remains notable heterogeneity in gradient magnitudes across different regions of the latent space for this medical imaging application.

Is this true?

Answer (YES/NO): YES